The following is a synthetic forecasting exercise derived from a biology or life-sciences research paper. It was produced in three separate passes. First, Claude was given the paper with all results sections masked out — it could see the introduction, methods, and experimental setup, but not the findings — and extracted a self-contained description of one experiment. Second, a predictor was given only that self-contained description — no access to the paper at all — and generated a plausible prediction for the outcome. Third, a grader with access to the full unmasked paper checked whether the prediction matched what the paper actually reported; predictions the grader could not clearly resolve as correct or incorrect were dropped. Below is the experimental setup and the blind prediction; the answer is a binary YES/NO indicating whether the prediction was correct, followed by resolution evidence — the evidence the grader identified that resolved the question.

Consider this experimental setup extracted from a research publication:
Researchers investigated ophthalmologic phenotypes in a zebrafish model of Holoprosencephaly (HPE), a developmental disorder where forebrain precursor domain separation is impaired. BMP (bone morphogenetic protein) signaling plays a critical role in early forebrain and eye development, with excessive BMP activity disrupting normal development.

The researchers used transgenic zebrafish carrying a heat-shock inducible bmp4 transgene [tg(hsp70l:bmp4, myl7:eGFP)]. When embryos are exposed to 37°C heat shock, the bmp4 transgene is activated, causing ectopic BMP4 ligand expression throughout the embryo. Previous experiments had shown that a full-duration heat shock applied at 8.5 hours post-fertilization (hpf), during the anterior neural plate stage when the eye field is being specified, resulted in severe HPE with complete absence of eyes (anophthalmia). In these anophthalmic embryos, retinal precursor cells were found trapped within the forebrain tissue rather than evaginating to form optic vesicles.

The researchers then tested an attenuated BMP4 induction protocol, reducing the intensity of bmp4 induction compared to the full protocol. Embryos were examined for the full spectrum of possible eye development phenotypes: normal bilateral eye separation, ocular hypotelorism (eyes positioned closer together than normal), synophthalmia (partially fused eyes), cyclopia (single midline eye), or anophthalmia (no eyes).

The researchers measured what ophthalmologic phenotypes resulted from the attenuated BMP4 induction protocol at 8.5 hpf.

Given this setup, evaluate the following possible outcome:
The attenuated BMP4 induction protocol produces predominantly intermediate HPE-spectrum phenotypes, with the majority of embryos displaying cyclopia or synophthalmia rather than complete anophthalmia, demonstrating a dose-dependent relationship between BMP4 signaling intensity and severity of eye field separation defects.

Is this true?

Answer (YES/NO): YES